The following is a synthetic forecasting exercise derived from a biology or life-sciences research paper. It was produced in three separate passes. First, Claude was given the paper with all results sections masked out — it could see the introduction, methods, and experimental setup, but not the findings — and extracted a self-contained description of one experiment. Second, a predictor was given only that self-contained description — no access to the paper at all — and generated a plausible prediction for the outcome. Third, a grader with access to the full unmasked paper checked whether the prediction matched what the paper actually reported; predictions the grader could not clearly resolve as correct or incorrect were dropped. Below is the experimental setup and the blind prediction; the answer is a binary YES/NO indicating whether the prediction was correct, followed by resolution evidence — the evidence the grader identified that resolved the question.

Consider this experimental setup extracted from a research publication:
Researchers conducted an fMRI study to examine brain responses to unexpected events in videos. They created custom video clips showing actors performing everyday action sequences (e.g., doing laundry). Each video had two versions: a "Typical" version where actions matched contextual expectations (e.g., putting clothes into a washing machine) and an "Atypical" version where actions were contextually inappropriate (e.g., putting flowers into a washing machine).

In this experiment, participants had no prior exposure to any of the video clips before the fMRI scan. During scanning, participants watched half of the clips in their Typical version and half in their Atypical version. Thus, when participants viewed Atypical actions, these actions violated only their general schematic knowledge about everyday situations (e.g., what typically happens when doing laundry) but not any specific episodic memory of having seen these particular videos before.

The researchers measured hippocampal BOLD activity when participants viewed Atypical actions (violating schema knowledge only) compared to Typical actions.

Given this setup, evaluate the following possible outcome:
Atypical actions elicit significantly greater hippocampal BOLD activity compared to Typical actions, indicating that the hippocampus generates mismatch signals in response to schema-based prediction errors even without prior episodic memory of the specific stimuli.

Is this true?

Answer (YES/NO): NO